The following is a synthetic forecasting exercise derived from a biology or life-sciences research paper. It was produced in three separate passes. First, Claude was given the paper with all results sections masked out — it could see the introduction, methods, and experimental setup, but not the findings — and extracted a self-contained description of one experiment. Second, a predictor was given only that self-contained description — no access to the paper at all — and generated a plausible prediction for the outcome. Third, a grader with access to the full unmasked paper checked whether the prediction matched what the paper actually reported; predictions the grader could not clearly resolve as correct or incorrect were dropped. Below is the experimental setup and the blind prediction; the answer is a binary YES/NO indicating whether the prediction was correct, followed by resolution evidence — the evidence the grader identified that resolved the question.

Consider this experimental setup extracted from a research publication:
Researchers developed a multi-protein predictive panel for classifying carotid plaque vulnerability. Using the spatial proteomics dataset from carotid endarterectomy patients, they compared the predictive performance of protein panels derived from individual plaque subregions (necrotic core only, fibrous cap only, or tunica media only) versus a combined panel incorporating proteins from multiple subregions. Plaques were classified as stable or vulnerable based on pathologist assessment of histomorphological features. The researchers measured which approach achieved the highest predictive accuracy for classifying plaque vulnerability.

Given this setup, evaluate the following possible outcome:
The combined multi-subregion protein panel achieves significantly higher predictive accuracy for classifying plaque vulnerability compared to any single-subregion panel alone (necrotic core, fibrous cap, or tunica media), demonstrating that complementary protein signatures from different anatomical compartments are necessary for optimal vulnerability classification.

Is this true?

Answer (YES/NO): YES